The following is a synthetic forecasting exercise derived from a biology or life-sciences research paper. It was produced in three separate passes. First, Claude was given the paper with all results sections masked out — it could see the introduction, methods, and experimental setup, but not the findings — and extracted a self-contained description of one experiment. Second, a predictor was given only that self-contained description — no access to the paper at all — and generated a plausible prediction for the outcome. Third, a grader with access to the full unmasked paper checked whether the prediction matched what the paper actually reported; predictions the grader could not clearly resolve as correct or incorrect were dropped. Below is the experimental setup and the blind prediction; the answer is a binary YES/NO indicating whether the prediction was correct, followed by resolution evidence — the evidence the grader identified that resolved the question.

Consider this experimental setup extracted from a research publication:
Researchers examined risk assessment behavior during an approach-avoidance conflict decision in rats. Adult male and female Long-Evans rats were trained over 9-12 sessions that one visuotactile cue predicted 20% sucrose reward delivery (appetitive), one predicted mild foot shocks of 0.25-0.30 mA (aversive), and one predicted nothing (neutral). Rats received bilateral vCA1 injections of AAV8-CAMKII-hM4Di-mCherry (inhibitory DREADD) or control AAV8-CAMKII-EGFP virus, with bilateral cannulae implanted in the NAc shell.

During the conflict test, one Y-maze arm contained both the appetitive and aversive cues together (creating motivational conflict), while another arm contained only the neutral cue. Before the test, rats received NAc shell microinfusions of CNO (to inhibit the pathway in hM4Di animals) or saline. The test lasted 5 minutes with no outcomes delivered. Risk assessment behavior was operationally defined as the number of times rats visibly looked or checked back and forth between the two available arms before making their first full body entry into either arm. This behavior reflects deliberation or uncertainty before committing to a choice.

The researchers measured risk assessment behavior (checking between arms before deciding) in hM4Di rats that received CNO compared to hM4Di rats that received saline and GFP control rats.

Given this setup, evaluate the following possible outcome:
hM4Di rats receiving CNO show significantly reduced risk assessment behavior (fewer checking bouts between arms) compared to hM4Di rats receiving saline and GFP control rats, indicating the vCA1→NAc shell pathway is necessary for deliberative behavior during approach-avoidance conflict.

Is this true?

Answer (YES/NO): NO